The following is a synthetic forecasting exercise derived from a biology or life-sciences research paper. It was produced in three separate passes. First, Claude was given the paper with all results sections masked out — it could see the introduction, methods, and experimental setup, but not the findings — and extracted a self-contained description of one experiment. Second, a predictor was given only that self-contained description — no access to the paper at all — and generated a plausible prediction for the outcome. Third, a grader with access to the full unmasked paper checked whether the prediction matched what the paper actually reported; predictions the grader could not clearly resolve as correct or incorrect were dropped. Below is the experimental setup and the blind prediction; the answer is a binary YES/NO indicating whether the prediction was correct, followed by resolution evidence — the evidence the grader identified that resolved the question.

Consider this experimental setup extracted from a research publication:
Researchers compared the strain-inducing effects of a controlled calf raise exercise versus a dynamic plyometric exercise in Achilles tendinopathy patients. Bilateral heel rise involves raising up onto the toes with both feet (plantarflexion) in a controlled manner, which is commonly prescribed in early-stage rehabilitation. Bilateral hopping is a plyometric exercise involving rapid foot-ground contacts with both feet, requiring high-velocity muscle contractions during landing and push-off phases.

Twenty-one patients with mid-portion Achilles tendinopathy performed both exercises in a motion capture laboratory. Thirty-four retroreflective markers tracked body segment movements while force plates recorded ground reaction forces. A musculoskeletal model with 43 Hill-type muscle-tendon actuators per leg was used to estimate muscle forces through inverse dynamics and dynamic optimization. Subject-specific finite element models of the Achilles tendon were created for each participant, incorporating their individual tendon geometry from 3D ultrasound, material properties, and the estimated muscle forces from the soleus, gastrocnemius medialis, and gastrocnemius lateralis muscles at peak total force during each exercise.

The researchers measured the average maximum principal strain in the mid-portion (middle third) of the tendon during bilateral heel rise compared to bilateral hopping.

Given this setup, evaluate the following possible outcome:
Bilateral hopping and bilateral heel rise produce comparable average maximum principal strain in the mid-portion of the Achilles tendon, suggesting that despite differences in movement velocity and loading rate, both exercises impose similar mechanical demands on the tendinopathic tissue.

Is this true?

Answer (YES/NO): NO